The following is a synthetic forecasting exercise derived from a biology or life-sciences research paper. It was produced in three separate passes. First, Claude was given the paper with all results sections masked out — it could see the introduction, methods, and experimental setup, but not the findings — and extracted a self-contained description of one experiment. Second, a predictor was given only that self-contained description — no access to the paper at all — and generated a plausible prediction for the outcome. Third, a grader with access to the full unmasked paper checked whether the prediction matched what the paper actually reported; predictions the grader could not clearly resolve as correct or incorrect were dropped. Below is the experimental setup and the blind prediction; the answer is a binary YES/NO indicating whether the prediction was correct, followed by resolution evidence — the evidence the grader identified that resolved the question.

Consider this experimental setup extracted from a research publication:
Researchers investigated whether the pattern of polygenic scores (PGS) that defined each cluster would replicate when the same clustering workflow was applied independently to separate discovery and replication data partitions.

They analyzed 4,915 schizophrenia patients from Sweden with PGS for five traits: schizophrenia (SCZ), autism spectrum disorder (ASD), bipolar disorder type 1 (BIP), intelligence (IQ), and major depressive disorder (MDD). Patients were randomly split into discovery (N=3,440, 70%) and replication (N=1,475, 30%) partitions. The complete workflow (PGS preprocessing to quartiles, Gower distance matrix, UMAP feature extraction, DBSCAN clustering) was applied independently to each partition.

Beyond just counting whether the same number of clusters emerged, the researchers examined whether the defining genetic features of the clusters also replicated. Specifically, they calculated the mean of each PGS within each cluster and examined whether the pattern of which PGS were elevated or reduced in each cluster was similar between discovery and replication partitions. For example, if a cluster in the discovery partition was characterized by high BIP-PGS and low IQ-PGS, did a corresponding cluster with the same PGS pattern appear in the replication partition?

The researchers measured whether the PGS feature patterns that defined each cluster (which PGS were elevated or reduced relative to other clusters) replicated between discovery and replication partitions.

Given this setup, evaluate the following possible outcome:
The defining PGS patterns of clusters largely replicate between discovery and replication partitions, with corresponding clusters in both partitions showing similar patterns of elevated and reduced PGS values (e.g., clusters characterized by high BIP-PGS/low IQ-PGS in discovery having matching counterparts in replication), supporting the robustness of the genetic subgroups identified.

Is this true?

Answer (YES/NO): YES